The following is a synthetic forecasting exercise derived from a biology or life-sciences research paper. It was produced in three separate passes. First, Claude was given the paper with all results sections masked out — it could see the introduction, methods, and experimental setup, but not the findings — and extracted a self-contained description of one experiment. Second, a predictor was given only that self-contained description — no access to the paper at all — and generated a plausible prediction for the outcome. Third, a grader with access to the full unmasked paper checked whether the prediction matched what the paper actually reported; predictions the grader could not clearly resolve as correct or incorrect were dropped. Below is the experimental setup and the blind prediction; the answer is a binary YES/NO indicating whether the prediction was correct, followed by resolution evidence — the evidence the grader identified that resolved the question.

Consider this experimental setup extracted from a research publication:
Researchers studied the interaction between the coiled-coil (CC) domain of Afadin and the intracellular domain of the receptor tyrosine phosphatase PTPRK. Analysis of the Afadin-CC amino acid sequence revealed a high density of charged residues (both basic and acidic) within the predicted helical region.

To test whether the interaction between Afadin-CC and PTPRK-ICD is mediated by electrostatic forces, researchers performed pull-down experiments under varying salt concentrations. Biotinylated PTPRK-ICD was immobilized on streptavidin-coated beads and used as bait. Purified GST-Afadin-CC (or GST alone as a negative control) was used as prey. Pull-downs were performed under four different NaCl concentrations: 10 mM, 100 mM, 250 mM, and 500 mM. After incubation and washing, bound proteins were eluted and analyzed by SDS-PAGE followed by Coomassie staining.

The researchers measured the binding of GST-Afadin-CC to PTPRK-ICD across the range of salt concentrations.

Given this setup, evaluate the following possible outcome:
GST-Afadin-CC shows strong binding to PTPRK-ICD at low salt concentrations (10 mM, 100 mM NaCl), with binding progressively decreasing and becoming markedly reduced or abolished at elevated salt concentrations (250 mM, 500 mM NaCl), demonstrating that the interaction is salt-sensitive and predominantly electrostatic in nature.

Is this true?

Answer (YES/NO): YES